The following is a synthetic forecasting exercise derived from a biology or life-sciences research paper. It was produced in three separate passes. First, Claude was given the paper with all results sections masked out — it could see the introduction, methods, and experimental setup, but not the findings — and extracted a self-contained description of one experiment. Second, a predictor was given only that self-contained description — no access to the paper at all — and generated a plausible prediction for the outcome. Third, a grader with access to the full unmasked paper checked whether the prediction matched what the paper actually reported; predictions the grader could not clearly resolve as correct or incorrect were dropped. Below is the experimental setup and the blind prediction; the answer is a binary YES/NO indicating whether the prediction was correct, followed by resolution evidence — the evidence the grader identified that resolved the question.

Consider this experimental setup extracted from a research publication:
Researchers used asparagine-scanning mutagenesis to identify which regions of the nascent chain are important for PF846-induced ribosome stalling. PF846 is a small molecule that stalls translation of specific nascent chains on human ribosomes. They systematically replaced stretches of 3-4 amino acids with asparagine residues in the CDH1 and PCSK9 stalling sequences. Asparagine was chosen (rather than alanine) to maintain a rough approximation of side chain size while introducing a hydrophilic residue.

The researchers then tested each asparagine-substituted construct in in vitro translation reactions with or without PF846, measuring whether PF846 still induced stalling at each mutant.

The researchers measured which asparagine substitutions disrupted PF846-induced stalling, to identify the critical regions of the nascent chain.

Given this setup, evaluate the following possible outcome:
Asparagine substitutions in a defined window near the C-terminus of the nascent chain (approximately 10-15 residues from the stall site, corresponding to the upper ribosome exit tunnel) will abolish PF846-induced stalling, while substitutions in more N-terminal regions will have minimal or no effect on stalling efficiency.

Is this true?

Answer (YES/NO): YES